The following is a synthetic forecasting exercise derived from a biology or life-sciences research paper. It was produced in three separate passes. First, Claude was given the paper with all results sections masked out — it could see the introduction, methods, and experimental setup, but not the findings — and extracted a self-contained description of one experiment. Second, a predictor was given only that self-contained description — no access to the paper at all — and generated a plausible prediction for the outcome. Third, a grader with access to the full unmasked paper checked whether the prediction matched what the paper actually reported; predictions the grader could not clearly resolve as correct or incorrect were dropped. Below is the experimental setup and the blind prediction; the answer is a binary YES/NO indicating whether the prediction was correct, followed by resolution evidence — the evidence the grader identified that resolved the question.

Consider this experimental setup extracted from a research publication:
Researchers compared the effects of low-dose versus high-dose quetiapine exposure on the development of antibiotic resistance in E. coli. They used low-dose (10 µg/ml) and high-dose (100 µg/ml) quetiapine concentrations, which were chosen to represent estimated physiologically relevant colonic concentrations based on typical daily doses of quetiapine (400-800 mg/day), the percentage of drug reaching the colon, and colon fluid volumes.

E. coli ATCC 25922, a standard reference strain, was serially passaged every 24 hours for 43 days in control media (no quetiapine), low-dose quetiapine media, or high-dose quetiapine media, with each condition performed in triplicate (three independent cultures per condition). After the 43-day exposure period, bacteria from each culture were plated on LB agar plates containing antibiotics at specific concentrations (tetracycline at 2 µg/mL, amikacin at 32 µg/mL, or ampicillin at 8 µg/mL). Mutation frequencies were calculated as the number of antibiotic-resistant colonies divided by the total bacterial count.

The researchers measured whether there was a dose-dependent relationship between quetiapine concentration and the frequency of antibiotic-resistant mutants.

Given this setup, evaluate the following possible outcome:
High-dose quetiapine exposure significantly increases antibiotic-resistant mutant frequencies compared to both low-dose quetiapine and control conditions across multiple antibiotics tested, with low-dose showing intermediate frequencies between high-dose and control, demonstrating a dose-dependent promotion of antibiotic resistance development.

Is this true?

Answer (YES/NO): NO